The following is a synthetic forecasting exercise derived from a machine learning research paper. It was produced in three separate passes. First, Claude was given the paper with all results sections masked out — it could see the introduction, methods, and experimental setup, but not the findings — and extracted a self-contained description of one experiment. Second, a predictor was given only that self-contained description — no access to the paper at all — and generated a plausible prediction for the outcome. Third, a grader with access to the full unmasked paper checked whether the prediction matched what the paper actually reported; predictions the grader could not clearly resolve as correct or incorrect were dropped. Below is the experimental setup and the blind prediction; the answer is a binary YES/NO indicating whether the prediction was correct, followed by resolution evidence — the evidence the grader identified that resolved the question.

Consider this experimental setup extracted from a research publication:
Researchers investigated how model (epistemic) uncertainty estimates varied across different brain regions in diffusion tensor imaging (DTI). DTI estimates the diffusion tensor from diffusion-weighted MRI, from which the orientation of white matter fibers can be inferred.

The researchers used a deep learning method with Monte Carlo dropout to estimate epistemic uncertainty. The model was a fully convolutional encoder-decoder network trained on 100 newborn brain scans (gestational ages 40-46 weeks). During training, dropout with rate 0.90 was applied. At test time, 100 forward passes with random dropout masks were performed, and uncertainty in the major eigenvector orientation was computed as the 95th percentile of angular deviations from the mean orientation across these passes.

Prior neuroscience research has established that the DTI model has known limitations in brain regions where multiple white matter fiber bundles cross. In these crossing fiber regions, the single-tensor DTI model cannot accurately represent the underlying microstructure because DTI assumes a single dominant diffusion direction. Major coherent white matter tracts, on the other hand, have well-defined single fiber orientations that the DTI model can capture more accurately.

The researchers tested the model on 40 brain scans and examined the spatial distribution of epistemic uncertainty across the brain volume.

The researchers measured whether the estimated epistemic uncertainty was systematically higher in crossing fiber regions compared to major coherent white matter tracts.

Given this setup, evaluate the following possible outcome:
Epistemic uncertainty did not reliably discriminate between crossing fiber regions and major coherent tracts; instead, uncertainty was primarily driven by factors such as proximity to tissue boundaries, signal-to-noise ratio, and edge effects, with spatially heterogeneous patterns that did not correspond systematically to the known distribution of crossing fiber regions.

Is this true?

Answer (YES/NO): NO